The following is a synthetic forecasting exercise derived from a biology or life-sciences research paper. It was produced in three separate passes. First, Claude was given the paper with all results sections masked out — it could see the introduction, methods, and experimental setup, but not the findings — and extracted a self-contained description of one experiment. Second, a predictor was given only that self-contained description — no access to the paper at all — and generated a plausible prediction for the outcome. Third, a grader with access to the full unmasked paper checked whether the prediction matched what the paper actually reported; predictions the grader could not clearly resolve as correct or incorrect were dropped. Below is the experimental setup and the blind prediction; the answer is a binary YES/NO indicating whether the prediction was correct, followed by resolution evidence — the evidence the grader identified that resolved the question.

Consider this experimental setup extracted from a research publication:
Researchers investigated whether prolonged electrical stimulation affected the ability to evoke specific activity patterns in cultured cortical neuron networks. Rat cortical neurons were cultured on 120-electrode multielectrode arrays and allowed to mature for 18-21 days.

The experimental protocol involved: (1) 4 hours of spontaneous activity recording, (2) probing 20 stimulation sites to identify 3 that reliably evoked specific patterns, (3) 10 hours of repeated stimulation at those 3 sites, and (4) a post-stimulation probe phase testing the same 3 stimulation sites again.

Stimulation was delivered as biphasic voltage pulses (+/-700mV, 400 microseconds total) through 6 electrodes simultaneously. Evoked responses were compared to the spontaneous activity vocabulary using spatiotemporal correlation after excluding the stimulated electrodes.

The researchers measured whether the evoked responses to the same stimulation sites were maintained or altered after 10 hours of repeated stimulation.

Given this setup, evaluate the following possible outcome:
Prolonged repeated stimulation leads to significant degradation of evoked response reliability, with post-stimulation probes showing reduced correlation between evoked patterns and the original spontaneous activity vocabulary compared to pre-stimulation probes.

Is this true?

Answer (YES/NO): NO